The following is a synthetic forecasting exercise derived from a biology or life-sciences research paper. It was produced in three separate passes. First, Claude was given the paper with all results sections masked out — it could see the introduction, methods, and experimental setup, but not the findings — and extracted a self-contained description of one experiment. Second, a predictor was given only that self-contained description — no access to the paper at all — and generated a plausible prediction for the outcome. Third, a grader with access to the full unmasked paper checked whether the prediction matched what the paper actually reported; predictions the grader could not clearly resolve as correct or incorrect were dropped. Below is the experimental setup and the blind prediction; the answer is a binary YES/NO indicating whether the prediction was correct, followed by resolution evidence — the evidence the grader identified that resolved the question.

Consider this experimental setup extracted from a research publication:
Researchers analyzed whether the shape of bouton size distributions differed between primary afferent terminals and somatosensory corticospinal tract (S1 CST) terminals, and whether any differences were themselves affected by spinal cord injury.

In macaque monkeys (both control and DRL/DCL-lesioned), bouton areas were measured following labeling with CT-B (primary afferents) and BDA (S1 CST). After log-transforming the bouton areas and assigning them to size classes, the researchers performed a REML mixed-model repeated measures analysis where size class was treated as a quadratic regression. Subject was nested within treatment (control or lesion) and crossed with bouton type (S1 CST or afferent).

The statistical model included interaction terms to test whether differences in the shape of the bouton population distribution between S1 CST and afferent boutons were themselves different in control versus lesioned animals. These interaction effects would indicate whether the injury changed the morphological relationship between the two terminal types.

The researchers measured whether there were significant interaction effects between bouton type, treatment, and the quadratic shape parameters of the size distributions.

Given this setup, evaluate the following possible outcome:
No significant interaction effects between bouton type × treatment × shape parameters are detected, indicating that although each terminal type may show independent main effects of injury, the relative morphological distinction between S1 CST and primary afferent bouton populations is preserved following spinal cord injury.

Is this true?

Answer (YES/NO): NO